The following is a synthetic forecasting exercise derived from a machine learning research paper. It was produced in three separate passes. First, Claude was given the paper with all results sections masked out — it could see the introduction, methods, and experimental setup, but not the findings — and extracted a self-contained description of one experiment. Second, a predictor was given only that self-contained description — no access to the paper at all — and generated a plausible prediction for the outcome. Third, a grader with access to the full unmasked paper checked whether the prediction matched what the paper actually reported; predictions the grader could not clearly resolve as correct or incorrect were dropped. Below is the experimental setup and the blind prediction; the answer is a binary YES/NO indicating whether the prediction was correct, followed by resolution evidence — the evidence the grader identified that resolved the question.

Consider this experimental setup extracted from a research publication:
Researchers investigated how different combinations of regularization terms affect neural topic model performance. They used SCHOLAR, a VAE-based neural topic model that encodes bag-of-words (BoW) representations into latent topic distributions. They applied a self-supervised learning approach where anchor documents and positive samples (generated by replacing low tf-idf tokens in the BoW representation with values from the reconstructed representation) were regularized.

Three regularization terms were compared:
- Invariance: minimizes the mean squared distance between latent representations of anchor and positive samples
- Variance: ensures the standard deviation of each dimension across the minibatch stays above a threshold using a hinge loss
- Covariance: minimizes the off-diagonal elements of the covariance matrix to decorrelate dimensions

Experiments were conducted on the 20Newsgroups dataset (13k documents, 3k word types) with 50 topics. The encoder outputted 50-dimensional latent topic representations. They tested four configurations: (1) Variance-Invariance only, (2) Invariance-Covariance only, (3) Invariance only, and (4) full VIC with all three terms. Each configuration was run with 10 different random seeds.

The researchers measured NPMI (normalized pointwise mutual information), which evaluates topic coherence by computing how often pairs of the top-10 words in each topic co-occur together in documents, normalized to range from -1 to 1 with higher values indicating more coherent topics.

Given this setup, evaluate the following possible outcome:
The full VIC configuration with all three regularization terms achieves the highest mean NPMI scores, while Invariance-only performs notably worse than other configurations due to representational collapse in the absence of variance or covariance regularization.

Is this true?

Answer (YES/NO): NO